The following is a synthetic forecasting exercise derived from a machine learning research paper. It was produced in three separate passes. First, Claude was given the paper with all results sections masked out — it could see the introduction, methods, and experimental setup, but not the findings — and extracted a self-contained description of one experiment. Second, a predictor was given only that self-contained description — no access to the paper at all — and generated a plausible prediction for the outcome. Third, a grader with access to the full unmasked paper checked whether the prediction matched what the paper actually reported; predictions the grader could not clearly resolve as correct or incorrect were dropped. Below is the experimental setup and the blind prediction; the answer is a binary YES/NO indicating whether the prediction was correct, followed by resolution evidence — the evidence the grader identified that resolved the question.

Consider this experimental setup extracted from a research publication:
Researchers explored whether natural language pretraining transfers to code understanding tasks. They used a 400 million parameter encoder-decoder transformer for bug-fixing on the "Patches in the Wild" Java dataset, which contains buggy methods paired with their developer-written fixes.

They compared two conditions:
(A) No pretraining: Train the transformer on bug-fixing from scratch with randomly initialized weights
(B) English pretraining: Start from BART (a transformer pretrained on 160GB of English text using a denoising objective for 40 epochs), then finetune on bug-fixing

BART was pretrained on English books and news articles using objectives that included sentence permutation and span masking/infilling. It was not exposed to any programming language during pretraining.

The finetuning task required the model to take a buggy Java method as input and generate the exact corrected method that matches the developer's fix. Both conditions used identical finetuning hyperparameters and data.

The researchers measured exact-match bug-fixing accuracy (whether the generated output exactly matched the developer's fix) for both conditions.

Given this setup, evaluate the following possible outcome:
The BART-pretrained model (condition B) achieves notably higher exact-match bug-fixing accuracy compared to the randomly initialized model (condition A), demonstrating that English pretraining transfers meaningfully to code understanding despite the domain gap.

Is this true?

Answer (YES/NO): YES